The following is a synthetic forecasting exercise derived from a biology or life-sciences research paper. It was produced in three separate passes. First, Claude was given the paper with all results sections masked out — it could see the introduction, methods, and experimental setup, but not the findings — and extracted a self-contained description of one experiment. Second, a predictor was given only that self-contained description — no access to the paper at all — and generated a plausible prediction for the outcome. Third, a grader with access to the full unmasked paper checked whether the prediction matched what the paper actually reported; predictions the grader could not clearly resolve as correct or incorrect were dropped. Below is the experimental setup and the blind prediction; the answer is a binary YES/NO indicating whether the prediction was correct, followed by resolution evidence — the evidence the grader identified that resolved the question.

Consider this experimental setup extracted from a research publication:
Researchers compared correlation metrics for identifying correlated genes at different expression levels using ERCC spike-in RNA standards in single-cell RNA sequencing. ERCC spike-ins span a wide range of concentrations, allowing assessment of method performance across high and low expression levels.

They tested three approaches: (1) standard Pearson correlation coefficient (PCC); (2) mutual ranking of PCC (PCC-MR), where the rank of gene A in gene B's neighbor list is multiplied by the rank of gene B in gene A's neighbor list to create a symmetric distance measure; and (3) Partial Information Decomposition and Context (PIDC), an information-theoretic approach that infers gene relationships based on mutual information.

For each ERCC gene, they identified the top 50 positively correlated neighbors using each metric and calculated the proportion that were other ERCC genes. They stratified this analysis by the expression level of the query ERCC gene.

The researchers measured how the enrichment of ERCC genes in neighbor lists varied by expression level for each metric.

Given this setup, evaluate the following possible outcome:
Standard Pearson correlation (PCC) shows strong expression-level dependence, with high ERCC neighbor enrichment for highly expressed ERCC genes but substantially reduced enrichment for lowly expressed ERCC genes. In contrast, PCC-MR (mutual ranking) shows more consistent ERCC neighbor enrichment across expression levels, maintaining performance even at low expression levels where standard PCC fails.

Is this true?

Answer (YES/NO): NO